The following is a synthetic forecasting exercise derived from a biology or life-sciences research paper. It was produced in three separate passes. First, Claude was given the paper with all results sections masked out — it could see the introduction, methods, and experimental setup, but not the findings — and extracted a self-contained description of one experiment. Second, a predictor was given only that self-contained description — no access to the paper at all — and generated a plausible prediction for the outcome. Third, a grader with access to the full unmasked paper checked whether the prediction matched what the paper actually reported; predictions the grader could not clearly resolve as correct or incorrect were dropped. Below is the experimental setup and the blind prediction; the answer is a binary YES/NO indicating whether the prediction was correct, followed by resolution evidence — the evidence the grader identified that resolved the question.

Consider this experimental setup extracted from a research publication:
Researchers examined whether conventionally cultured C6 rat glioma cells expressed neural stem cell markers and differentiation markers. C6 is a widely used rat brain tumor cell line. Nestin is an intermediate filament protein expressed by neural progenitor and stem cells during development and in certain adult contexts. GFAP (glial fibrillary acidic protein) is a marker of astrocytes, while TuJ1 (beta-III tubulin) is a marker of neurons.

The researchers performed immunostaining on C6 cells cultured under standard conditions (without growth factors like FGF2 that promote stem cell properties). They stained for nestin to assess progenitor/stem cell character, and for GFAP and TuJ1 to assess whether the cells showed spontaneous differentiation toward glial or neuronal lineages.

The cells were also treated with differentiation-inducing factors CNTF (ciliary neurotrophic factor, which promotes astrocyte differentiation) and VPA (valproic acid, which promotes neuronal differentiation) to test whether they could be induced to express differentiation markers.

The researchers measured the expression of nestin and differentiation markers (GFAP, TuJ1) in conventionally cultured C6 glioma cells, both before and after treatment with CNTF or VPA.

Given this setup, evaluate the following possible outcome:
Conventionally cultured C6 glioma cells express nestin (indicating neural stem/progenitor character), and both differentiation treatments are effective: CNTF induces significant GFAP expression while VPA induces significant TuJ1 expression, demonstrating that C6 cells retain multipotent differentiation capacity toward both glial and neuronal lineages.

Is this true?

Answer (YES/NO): NO